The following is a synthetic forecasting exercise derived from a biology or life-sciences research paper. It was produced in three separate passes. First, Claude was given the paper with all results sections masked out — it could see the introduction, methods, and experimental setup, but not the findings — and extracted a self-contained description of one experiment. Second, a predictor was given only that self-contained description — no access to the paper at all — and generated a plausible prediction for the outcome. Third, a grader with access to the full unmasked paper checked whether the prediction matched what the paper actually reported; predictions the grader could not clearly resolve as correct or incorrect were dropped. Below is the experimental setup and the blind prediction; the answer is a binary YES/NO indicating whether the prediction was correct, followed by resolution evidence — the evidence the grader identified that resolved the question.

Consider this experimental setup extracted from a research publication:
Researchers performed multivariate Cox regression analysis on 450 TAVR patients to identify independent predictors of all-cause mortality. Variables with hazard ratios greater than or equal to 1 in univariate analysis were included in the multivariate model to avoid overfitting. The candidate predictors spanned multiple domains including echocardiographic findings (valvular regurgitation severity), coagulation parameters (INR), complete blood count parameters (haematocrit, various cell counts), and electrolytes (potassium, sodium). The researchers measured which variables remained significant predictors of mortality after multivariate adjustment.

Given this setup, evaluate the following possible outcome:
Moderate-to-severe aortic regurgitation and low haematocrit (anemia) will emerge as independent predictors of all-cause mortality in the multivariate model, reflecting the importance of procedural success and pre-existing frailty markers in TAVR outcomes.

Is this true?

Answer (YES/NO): NO